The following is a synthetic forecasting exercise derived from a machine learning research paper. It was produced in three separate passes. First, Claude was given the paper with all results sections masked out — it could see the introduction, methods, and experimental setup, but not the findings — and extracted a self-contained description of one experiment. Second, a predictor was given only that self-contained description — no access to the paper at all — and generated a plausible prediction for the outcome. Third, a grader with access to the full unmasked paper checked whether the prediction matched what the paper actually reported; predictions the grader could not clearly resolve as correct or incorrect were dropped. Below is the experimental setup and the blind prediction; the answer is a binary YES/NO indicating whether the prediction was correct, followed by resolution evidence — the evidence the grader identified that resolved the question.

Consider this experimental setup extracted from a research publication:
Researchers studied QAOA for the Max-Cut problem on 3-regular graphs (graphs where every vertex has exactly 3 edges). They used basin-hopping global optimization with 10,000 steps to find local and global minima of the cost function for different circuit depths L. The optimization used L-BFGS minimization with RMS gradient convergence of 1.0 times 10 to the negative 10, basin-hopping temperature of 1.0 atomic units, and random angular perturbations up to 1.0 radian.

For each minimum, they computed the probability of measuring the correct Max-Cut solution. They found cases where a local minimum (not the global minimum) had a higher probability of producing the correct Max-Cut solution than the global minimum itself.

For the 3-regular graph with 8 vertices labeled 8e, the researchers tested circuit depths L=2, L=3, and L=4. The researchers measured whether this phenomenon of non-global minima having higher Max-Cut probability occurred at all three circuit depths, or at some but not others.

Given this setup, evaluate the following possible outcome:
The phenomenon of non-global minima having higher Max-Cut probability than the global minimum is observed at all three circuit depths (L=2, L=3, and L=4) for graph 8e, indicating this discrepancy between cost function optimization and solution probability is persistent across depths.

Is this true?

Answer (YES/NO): NO